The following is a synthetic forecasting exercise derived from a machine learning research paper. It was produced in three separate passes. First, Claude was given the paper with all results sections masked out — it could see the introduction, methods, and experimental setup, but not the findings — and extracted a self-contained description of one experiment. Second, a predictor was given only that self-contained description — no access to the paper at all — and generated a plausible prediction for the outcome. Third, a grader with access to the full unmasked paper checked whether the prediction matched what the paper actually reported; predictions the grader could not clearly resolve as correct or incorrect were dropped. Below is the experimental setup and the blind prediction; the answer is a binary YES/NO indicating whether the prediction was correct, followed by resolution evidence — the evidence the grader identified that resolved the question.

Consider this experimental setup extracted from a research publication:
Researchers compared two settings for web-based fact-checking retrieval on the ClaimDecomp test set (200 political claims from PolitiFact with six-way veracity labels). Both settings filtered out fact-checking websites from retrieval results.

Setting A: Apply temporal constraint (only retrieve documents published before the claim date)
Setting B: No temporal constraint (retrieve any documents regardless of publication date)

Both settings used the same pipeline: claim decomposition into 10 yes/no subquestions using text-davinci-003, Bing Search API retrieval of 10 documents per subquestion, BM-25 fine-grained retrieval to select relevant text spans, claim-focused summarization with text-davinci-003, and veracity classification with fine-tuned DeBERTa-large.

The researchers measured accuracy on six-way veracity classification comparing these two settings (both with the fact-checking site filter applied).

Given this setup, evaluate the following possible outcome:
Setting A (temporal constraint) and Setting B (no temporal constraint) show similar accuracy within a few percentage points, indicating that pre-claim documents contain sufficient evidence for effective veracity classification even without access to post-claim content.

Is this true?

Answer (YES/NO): YES